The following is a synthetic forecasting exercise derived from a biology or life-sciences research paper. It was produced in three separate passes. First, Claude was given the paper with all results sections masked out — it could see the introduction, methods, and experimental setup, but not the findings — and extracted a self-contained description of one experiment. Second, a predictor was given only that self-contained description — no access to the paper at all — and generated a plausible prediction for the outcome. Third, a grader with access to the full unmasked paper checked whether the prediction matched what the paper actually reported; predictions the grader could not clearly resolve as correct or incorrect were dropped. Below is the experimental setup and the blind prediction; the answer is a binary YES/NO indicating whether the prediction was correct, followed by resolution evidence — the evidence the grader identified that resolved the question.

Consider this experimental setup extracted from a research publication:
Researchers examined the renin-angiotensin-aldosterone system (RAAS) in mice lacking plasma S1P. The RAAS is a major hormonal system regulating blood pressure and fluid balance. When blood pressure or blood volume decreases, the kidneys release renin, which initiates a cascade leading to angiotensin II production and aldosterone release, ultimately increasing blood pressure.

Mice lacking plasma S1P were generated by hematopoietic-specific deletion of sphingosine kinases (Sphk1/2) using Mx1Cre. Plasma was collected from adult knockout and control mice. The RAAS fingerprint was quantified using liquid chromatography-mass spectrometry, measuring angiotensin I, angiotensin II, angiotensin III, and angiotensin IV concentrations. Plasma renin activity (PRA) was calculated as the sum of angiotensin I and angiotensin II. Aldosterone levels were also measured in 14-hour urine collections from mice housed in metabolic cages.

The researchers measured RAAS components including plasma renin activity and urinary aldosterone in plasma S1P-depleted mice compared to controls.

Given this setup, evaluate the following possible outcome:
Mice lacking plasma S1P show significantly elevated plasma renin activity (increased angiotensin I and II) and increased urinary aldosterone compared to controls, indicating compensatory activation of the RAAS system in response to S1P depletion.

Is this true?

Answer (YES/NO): NO